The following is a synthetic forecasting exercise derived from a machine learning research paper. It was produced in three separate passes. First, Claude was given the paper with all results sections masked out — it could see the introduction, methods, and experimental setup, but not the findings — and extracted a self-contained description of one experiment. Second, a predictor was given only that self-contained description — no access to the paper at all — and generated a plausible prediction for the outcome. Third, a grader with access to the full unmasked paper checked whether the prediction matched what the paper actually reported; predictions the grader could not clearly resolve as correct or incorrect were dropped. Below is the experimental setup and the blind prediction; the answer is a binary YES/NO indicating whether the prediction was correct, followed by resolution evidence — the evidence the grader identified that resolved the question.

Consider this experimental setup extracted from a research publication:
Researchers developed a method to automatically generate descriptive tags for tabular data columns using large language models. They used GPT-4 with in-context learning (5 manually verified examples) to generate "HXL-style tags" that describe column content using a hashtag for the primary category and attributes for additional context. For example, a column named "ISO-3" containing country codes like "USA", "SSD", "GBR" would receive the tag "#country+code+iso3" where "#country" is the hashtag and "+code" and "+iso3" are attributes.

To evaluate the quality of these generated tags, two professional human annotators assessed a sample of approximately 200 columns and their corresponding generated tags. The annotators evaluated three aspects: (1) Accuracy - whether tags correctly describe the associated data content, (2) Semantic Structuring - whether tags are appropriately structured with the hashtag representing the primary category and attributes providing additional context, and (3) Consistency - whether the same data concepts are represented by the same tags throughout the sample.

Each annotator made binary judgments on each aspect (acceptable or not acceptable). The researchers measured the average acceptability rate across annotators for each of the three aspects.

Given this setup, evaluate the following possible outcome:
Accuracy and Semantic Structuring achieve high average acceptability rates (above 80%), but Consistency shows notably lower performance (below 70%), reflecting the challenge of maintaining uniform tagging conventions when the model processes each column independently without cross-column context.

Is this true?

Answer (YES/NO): NO